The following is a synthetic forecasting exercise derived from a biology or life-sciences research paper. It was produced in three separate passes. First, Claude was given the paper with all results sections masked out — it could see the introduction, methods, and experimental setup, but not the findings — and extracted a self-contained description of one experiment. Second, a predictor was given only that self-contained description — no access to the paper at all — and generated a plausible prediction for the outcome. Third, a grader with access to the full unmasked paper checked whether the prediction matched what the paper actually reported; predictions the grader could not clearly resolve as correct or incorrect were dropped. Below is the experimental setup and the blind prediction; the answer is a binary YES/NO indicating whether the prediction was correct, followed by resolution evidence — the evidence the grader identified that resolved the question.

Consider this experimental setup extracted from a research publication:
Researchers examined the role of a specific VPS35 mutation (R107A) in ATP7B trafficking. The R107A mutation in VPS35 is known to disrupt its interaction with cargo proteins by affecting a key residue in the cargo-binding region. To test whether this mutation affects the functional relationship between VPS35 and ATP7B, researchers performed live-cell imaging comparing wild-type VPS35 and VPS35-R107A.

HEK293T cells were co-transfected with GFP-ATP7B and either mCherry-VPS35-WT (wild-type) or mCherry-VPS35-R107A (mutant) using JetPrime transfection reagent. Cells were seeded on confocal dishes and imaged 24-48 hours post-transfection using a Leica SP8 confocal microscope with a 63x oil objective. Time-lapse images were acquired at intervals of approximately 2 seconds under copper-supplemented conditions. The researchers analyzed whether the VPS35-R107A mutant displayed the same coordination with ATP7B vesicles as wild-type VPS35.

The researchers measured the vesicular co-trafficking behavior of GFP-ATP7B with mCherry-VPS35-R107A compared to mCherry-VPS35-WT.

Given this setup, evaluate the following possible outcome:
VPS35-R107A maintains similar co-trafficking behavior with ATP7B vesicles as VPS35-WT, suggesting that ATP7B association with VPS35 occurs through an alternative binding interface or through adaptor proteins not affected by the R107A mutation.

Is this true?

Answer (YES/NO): NO